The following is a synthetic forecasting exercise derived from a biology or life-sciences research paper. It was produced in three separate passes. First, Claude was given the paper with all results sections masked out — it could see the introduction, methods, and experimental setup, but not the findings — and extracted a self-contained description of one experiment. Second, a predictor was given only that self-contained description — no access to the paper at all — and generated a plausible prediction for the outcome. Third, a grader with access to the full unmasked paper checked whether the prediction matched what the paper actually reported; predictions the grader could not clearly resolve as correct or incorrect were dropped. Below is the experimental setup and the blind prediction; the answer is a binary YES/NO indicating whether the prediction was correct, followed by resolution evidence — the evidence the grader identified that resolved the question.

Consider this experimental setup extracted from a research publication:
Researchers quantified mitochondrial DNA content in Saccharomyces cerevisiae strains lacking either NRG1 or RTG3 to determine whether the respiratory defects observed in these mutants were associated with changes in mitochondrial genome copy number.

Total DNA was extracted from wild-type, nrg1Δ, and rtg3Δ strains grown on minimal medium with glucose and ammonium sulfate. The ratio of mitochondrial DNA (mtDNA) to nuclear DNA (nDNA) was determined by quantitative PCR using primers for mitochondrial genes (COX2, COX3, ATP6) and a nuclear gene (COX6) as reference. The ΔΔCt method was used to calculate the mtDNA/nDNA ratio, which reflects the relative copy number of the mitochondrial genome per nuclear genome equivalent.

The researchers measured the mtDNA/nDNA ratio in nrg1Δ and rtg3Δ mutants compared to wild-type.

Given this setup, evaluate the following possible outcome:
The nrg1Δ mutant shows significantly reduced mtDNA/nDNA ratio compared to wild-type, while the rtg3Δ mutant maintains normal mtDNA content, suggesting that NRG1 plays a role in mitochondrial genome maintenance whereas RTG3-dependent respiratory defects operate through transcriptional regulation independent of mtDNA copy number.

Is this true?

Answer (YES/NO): NO